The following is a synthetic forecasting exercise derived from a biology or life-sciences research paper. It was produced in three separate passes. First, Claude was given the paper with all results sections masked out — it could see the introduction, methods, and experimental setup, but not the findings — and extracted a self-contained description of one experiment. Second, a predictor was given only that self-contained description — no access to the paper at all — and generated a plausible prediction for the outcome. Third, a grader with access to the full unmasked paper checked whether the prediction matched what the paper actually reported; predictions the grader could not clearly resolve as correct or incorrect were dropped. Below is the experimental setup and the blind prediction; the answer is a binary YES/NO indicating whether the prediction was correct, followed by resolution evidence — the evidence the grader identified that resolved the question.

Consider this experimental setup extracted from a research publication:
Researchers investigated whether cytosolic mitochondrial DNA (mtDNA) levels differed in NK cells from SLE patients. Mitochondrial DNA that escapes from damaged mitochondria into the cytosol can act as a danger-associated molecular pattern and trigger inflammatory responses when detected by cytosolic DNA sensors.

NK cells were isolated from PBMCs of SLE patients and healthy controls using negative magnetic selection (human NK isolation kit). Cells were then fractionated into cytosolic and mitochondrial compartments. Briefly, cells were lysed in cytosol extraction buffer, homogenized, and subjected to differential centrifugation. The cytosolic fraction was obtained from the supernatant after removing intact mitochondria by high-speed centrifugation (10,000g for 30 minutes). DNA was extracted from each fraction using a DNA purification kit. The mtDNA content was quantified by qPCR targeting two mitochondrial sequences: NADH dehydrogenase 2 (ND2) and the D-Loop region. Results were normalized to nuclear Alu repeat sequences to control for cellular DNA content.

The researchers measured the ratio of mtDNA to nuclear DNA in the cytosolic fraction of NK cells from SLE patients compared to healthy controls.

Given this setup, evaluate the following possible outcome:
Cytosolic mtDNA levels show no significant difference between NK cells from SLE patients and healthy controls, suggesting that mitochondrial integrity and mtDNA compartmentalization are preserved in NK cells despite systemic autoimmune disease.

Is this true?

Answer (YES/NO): NO